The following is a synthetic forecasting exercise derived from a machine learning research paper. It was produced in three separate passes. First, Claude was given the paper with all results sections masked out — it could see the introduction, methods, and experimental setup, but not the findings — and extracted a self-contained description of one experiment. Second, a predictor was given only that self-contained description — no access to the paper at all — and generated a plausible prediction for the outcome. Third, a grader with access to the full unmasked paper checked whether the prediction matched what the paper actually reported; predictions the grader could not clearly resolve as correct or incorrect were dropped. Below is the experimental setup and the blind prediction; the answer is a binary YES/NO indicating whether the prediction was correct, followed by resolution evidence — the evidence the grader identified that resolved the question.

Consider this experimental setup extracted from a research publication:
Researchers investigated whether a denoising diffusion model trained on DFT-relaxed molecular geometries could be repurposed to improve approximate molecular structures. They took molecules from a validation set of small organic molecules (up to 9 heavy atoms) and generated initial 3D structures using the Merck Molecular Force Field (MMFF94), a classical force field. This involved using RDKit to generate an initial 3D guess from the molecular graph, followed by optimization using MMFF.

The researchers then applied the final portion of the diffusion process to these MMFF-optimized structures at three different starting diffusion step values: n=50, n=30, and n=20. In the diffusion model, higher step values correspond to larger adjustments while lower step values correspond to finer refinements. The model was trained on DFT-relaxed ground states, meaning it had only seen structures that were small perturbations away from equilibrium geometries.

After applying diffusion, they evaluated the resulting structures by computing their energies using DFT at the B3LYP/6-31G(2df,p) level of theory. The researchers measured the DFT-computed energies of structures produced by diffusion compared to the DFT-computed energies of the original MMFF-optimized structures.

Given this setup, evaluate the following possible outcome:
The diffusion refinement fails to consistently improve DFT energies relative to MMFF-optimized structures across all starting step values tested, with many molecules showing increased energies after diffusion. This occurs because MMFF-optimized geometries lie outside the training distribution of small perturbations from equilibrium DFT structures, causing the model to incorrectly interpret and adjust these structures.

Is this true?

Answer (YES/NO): NO